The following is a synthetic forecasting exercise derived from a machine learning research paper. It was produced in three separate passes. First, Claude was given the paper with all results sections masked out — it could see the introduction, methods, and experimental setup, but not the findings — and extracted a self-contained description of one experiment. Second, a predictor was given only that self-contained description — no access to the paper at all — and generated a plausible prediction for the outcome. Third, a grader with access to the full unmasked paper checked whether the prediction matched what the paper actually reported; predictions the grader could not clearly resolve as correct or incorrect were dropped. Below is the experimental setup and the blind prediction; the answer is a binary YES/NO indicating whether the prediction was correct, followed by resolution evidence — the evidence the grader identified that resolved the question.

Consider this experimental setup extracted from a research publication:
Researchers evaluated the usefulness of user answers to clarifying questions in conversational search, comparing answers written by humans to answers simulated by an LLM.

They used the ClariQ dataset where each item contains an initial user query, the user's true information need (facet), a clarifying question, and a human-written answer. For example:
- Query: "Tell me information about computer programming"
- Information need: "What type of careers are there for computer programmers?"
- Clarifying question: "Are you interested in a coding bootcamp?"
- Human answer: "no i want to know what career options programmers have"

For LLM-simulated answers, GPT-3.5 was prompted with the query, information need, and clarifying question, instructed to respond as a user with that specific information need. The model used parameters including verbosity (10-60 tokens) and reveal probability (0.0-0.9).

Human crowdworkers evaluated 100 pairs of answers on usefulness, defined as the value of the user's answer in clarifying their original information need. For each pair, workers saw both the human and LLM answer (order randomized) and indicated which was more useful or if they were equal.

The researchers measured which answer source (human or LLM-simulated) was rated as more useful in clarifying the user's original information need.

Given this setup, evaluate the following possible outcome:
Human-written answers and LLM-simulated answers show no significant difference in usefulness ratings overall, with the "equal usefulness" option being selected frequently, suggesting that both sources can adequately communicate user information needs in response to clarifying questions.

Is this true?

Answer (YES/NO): YES